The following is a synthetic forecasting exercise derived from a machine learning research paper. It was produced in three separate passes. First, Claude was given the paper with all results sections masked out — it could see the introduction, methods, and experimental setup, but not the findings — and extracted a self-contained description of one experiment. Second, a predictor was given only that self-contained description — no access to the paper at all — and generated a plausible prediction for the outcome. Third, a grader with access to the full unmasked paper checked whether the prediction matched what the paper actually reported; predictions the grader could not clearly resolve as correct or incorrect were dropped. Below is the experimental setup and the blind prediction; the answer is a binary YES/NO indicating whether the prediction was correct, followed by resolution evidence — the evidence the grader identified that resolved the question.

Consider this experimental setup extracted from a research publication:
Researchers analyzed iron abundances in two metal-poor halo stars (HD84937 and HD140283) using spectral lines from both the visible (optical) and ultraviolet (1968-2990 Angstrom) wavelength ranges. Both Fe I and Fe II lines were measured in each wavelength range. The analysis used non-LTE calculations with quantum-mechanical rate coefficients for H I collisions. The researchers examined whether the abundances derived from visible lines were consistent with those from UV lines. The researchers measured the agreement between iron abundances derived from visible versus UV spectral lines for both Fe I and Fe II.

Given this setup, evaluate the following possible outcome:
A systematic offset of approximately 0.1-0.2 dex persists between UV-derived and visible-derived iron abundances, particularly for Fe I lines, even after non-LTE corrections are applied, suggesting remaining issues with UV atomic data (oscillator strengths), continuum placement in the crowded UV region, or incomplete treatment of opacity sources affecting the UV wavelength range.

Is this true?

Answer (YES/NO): NO